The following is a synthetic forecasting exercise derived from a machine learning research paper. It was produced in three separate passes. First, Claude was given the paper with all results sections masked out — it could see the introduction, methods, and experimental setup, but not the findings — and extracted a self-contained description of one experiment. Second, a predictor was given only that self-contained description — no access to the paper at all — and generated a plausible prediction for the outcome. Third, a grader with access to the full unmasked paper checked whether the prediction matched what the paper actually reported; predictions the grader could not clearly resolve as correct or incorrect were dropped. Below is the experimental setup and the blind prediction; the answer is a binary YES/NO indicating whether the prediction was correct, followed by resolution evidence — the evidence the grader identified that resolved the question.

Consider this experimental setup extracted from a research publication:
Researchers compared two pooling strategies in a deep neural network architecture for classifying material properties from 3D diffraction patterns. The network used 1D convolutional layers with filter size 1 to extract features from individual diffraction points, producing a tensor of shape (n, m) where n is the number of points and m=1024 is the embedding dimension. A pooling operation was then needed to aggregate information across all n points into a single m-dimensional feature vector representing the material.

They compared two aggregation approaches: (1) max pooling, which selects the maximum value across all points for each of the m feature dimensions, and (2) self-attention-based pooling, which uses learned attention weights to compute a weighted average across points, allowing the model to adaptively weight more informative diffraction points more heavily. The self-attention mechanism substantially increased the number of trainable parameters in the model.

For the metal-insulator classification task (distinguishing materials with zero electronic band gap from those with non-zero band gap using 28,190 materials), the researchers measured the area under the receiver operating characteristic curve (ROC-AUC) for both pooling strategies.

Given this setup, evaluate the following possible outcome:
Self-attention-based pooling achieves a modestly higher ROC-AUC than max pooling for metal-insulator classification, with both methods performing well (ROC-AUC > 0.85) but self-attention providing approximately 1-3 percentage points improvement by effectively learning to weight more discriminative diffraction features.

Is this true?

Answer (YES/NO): NO